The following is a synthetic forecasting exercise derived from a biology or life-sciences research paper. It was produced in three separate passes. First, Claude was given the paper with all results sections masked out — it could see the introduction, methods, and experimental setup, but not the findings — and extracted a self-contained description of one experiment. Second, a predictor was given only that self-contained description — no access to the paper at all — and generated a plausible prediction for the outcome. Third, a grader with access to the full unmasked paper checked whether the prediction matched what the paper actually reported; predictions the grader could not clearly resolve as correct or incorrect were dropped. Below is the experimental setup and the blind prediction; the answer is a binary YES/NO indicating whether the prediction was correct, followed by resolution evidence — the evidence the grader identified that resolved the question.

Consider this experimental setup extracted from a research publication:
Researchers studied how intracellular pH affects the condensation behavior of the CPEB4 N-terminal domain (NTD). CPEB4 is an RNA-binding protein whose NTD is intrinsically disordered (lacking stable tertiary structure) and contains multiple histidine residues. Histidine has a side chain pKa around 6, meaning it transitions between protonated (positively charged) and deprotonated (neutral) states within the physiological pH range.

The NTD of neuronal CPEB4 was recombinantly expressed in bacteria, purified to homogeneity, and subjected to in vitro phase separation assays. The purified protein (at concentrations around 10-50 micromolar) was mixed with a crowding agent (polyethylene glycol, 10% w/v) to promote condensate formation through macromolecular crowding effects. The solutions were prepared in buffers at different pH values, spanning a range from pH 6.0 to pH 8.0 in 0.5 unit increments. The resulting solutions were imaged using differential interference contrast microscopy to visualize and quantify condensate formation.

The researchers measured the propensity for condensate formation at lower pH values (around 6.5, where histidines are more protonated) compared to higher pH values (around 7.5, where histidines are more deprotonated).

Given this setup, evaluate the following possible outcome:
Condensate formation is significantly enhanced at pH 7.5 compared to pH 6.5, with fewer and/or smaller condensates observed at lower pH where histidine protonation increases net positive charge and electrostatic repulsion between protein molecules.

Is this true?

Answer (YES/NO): NO